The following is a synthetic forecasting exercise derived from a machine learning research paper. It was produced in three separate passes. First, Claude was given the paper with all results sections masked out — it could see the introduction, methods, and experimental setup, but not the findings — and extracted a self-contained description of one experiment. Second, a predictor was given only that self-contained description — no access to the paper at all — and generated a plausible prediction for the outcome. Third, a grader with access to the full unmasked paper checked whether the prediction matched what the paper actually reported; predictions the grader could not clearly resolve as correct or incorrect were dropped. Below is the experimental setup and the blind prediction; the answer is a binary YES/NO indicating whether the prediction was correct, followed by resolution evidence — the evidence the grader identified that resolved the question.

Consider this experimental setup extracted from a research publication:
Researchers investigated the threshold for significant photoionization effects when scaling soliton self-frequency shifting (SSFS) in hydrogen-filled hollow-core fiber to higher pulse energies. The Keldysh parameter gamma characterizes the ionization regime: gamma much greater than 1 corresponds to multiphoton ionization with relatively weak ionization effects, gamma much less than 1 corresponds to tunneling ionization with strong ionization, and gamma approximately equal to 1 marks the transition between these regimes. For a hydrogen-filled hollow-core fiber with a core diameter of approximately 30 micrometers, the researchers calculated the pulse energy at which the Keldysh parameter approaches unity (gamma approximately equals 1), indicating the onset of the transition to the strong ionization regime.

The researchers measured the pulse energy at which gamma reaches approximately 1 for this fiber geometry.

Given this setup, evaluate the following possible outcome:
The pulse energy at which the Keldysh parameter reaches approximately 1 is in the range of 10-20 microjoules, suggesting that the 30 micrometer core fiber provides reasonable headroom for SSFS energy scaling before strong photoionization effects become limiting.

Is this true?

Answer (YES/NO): NO